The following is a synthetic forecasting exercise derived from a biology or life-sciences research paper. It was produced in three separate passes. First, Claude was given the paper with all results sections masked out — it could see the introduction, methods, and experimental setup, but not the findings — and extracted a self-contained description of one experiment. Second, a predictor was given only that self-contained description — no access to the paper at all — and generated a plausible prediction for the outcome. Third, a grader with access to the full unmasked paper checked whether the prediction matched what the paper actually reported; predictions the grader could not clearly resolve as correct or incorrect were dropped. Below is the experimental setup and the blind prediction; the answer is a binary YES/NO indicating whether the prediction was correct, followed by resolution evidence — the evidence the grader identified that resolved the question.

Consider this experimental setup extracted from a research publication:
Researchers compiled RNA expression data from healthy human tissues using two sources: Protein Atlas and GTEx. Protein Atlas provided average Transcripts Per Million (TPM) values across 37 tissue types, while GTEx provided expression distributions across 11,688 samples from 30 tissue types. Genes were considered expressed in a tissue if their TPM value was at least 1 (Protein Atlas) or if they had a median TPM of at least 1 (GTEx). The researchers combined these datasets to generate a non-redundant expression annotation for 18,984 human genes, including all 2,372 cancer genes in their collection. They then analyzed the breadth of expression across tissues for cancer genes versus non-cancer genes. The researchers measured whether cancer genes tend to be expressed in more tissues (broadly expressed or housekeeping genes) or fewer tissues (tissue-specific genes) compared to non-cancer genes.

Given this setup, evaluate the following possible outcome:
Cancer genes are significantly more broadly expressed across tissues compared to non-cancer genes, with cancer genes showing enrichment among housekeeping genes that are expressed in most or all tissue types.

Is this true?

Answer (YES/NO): YES